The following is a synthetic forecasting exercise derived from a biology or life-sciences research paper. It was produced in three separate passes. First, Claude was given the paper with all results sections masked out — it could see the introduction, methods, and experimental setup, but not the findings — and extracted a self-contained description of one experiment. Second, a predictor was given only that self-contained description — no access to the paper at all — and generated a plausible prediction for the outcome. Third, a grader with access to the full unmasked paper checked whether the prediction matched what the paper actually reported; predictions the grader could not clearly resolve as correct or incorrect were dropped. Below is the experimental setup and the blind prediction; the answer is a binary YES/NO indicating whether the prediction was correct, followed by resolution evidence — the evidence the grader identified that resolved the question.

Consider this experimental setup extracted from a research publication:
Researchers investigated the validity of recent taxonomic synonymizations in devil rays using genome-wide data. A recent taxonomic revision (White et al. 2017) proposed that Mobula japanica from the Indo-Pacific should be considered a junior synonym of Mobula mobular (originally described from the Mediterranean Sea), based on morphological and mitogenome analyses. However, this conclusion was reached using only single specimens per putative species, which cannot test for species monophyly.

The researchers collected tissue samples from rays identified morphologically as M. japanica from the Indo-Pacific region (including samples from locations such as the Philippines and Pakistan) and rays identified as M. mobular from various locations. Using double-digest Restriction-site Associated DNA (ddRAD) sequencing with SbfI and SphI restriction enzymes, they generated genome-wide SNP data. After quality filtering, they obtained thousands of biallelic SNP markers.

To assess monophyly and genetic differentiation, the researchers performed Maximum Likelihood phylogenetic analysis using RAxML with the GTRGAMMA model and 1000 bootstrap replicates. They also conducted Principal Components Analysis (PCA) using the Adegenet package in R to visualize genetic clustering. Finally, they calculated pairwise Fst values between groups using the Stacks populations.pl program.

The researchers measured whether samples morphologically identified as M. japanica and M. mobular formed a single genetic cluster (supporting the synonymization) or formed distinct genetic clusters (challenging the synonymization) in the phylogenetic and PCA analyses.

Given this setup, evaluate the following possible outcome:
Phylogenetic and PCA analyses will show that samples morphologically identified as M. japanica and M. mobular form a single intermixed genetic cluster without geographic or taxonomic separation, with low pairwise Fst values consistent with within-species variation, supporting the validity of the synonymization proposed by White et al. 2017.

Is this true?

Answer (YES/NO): NO